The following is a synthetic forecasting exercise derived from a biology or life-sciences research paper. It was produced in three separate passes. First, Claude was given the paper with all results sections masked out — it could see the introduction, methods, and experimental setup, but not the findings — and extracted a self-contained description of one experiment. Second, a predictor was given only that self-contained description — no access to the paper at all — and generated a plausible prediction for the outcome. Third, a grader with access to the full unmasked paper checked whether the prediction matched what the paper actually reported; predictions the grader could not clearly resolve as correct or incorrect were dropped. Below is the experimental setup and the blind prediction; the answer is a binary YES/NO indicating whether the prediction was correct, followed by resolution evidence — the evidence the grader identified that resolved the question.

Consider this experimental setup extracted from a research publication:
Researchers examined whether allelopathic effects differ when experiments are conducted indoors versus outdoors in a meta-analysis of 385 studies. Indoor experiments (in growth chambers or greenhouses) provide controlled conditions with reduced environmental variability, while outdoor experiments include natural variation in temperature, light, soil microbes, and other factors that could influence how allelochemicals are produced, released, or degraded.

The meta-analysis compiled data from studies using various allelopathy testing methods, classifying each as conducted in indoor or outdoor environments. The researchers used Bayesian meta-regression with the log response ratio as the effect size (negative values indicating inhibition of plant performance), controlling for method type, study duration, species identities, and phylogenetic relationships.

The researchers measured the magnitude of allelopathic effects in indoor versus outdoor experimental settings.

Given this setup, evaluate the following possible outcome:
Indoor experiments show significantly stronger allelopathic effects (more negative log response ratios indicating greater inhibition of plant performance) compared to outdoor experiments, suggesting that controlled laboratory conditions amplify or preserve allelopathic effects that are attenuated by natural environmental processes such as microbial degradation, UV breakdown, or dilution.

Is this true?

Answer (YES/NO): NO